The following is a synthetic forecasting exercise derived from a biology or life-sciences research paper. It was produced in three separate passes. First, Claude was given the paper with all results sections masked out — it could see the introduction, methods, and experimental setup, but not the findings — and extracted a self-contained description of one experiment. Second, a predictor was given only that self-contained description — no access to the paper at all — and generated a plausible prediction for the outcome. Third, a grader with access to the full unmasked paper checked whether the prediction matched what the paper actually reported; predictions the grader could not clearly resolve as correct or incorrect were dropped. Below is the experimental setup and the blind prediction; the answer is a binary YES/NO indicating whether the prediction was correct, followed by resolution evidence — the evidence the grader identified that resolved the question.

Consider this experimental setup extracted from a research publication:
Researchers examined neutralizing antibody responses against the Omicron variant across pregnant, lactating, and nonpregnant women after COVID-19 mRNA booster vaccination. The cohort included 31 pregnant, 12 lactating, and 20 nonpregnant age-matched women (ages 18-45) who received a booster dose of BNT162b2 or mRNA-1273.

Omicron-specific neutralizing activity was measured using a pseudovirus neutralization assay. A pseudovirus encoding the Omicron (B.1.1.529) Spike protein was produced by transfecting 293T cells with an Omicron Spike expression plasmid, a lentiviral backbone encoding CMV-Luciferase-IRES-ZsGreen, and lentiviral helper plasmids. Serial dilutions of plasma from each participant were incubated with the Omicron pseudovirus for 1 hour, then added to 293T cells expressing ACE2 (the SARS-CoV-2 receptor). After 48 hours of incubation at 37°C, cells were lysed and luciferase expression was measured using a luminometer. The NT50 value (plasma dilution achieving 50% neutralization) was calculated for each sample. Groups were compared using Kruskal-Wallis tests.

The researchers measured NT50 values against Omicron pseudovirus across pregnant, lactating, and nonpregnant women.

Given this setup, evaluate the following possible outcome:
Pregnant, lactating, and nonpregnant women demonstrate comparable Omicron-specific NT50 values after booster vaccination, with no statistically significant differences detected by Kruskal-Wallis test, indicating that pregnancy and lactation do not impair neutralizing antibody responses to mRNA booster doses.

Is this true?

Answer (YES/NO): YES